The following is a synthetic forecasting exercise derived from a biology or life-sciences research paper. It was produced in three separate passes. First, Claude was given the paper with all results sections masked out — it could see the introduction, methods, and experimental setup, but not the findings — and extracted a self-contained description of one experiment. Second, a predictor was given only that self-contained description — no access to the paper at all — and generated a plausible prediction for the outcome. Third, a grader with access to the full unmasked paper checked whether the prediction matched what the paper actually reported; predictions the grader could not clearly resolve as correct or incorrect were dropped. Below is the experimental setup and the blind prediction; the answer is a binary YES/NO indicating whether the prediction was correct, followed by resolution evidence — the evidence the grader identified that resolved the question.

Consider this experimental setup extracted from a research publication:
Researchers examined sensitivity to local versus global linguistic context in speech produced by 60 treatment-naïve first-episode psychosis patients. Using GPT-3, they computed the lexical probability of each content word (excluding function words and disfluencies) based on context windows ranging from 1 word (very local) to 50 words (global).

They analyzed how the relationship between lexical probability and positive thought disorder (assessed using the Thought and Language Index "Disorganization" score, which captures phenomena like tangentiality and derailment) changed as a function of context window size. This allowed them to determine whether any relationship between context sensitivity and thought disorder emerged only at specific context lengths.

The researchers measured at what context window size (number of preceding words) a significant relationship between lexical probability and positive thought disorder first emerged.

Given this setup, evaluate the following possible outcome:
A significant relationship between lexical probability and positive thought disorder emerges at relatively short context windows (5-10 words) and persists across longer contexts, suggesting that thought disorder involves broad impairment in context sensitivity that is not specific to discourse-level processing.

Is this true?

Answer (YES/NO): NO